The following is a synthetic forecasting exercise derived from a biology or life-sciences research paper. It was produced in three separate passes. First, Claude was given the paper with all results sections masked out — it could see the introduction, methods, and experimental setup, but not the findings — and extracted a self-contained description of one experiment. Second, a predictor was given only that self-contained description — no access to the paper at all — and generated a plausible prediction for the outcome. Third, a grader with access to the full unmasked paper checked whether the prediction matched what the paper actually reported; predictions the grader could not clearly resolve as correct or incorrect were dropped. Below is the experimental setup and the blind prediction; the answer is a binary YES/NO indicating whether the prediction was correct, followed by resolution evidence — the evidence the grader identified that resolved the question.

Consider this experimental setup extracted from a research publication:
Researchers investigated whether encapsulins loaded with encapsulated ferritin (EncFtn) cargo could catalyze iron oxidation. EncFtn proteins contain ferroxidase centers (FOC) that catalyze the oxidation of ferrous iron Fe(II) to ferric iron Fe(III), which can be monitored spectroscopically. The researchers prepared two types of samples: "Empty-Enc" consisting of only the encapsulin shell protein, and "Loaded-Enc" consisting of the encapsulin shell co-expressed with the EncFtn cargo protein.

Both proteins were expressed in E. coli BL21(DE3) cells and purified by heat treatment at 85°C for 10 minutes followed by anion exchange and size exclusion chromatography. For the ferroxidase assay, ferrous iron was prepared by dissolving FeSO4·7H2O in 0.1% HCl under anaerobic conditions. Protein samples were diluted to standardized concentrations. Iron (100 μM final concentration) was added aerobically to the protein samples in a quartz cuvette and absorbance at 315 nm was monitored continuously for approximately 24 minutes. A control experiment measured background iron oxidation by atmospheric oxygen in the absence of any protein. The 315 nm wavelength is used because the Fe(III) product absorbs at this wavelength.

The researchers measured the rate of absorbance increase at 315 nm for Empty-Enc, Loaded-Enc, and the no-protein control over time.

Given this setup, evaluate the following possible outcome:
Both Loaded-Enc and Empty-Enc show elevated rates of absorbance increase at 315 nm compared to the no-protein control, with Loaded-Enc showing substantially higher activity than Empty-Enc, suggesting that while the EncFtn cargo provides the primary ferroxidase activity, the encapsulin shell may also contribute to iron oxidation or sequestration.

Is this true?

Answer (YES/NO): NO